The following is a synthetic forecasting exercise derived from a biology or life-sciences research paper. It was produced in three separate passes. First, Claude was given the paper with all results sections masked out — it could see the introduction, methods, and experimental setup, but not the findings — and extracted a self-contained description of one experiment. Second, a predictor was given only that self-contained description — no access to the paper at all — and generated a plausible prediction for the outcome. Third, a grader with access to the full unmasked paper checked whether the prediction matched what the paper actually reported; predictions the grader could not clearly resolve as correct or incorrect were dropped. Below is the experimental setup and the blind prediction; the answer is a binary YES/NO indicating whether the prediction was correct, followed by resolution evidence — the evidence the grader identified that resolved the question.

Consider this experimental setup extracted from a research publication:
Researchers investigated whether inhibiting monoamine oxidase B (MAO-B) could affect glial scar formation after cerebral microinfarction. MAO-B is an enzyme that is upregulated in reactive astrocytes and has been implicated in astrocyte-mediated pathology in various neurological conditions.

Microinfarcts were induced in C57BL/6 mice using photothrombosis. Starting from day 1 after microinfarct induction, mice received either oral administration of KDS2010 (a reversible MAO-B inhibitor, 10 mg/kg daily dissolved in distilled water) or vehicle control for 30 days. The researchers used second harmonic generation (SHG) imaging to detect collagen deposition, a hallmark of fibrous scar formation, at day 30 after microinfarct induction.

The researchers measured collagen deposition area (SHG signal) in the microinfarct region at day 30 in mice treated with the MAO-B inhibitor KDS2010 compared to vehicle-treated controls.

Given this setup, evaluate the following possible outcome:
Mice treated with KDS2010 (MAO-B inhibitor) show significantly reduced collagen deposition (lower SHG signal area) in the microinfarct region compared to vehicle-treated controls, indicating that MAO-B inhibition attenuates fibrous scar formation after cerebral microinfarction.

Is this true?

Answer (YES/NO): YES